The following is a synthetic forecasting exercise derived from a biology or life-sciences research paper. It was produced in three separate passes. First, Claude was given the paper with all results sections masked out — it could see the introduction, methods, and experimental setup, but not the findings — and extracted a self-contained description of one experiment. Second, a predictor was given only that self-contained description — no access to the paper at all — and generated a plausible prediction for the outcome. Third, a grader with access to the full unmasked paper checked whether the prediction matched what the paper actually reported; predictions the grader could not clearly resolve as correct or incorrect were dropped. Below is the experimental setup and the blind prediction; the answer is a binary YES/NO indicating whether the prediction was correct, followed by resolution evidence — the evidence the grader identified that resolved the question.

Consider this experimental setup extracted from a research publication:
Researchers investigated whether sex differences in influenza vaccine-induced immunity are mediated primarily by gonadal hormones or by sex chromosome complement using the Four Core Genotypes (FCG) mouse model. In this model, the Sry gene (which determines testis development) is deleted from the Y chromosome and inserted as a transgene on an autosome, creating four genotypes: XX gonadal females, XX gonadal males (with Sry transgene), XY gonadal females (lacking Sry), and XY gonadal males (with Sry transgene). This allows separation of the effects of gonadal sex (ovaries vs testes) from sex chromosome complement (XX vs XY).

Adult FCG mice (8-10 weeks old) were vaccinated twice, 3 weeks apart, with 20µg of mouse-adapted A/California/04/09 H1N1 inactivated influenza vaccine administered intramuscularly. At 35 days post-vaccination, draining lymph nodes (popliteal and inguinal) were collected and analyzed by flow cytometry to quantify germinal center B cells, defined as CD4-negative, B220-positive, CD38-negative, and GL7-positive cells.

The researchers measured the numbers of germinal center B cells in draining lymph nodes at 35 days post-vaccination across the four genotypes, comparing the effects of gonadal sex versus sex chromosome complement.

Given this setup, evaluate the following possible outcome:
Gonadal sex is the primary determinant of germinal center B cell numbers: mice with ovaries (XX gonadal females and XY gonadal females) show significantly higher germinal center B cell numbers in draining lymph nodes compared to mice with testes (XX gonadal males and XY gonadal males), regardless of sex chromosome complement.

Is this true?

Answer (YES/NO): YES